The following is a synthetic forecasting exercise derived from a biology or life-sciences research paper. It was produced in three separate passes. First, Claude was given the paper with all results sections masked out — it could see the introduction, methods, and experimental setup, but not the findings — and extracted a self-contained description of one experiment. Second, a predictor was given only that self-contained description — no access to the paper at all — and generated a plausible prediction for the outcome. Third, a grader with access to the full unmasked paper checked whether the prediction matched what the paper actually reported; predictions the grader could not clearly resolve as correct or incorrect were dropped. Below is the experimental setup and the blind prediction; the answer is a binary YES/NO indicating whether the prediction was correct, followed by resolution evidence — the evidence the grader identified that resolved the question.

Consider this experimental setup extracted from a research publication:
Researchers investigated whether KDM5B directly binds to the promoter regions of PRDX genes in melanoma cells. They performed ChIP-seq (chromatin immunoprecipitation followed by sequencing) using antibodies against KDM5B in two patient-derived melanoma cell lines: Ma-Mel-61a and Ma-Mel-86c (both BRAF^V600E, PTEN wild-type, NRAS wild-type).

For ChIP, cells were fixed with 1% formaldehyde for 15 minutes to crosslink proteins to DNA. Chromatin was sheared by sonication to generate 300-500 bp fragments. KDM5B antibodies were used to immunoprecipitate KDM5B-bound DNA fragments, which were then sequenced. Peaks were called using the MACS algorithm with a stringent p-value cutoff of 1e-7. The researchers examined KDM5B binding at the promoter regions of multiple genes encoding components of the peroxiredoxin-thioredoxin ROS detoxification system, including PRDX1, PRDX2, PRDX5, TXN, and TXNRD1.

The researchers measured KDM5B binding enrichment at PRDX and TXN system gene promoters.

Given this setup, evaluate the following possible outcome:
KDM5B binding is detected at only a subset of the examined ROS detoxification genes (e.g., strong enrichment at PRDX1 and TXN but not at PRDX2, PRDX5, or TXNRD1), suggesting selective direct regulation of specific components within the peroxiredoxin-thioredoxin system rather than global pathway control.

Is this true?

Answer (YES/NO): NO